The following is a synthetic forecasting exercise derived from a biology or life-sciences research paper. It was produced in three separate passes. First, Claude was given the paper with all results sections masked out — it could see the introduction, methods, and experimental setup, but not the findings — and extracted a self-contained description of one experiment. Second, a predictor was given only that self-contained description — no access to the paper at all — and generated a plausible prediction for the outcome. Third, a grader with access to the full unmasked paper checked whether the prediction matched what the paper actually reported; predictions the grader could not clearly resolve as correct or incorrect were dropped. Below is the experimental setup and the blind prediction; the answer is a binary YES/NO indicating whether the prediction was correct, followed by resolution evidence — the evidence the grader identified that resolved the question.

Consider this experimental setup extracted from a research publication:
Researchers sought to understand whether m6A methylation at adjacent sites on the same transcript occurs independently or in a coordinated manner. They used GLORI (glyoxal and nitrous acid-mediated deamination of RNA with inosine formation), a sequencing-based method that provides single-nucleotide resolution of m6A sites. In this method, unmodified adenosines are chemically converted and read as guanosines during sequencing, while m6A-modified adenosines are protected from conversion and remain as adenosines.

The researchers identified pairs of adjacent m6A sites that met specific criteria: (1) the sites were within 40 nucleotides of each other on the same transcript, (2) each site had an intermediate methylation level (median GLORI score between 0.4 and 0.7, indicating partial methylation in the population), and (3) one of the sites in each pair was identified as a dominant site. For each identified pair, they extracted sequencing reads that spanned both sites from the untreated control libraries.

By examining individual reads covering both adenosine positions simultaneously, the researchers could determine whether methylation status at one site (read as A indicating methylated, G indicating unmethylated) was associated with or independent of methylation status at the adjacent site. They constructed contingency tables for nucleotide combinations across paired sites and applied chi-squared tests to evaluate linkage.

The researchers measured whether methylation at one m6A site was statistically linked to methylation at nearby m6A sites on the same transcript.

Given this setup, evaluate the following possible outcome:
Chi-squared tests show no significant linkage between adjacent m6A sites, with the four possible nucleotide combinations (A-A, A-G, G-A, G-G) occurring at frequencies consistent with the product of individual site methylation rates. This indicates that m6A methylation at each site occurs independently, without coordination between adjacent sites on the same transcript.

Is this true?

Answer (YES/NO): YES